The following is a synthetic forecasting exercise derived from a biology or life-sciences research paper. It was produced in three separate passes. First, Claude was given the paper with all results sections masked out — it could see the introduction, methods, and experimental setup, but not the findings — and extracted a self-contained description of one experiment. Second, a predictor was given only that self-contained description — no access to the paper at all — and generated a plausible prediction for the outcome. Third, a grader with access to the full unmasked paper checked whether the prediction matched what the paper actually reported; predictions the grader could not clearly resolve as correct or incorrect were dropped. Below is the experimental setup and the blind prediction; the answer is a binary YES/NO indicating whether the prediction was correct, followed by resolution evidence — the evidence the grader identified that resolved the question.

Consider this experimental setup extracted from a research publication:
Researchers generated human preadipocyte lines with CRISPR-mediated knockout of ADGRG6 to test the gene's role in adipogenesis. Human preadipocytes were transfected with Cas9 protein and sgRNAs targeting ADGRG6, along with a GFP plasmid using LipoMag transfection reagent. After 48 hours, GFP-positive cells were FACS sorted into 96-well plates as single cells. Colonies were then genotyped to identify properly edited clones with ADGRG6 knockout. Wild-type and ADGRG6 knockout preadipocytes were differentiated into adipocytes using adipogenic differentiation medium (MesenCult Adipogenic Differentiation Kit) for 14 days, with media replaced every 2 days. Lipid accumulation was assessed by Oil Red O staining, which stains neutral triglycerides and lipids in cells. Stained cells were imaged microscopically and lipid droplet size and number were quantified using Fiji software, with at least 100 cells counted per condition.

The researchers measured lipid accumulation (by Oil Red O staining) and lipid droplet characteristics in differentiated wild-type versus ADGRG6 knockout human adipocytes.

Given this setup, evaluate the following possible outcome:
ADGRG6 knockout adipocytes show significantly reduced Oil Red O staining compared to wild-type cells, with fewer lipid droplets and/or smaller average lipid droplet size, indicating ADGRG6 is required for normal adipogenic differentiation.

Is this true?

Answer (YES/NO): YES